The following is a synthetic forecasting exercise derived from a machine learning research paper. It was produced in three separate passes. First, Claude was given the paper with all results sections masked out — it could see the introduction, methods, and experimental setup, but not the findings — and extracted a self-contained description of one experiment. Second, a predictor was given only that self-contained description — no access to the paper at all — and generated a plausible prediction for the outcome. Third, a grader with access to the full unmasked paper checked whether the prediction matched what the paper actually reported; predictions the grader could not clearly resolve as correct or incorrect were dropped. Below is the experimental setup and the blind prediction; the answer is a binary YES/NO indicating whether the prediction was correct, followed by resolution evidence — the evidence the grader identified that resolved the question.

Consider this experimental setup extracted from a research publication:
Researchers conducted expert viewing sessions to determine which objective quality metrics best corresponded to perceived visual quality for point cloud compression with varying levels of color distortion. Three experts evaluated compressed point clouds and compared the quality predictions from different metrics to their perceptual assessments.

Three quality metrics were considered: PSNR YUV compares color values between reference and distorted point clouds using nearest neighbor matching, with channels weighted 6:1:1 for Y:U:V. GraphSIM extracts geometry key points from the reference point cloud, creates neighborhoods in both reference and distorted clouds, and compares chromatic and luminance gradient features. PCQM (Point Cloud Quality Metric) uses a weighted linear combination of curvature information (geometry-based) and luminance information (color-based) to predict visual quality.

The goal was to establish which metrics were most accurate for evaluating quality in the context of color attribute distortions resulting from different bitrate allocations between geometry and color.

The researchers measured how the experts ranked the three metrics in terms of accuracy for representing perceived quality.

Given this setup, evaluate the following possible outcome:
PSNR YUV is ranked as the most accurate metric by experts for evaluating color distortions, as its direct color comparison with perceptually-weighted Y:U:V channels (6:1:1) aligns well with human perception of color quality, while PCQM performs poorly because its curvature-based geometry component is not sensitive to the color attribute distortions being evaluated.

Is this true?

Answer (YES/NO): YES